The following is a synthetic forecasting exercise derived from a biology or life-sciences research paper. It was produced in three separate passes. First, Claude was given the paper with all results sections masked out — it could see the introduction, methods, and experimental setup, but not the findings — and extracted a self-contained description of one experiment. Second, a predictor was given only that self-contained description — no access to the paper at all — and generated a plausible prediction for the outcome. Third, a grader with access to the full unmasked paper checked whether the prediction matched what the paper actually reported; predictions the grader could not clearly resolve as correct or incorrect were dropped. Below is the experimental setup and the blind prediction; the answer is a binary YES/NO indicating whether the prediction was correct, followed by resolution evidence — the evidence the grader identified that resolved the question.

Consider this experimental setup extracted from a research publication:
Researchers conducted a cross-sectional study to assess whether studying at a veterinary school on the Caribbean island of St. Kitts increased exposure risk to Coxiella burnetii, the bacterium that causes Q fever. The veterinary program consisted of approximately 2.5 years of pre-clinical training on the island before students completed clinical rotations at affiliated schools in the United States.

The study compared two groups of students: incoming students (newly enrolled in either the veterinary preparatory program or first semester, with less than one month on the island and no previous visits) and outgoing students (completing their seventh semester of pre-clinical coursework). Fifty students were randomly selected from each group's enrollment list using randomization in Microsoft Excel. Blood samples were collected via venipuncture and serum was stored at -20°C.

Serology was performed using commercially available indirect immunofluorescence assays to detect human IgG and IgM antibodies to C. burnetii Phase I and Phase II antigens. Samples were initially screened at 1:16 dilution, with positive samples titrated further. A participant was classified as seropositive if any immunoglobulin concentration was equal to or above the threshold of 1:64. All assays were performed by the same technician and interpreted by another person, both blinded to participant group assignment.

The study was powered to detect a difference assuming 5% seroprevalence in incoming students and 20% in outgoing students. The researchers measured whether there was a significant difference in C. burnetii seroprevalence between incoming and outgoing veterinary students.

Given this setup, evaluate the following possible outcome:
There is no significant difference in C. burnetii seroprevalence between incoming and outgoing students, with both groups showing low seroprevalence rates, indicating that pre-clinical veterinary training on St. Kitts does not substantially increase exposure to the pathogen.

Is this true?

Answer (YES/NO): NO